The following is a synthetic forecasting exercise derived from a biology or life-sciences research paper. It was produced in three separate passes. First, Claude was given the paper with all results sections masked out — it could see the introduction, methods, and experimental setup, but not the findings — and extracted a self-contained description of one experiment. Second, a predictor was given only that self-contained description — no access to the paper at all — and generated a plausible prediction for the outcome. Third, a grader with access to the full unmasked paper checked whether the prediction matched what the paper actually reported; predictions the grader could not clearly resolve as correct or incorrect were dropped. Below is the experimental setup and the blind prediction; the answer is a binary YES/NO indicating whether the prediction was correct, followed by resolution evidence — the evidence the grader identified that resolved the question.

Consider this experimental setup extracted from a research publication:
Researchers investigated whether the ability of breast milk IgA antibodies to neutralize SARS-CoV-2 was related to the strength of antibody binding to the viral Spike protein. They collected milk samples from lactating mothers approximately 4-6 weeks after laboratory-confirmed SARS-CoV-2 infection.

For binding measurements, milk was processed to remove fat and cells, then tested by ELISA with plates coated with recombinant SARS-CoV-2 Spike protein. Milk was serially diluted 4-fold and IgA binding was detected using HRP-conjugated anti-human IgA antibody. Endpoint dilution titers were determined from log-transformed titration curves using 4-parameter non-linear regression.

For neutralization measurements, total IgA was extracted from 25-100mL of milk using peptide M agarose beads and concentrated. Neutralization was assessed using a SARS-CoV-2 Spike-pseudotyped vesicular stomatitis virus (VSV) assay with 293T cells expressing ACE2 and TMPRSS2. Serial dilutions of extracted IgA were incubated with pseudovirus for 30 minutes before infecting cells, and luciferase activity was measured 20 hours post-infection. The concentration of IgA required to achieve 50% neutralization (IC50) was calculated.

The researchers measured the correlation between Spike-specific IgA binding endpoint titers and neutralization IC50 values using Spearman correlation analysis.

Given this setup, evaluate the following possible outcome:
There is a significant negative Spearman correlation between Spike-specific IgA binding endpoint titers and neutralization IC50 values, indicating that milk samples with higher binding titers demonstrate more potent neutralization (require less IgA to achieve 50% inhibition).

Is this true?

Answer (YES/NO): YES